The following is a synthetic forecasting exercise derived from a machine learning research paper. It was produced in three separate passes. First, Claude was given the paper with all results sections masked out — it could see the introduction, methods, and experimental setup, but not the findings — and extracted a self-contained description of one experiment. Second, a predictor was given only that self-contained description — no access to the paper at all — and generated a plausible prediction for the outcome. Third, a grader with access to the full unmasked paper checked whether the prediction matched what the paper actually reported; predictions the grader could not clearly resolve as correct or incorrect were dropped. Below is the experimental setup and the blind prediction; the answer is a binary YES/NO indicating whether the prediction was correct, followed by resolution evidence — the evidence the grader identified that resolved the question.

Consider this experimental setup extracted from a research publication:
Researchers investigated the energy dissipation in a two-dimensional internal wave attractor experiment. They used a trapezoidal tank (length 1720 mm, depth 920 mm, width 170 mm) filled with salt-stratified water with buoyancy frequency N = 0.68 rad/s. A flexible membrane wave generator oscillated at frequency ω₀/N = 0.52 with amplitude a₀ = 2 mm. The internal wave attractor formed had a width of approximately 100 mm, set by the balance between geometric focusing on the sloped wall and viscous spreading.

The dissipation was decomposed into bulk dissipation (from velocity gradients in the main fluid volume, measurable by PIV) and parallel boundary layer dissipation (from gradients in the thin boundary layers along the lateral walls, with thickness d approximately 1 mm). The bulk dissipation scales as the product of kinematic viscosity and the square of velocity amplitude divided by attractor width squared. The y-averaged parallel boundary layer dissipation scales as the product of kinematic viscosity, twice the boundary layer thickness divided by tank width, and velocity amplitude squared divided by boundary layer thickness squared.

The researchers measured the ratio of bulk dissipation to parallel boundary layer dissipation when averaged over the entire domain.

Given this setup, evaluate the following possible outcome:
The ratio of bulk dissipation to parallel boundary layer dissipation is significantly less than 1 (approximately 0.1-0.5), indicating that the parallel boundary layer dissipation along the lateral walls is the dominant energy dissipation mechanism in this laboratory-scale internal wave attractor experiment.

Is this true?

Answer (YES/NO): YES